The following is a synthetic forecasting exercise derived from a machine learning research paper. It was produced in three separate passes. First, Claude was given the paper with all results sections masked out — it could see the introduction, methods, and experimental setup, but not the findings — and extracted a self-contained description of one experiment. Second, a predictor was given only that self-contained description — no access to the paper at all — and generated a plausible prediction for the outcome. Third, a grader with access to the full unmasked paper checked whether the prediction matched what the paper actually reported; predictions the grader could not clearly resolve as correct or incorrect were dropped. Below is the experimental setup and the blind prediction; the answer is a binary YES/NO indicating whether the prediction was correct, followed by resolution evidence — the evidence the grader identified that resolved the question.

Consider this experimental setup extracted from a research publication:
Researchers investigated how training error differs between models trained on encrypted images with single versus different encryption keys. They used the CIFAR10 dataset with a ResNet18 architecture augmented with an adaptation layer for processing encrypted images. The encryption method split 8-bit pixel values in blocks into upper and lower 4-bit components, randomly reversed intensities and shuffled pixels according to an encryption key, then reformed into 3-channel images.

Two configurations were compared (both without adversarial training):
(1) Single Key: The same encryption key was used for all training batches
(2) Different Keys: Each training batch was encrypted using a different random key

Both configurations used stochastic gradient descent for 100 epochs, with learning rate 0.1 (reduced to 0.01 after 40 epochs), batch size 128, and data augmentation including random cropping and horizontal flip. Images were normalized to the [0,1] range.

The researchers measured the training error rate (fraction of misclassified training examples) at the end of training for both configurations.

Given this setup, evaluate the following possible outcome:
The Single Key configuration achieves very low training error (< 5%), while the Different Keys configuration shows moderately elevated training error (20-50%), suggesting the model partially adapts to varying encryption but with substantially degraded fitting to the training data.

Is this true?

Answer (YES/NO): YES